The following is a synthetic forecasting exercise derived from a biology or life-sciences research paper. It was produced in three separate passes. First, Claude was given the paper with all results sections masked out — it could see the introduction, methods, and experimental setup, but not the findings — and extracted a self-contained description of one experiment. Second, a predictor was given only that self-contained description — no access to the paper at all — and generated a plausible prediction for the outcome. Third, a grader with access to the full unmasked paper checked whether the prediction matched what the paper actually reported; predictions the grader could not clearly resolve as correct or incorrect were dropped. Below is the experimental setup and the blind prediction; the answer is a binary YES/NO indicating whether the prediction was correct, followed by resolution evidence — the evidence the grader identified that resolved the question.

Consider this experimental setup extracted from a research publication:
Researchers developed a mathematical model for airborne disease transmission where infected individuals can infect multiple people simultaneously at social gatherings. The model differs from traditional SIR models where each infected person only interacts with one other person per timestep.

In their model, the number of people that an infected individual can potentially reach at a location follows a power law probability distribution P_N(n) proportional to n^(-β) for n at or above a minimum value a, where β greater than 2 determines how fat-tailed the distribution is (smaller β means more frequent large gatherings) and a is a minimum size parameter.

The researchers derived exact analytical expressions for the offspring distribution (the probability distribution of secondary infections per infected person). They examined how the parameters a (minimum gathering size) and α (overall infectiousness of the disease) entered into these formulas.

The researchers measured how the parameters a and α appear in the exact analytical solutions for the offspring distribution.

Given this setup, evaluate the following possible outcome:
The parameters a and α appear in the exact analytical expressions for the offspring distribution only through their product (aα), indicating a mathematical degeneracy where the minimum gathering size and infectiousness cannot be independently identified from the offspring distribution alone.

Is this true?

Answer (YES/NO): YES